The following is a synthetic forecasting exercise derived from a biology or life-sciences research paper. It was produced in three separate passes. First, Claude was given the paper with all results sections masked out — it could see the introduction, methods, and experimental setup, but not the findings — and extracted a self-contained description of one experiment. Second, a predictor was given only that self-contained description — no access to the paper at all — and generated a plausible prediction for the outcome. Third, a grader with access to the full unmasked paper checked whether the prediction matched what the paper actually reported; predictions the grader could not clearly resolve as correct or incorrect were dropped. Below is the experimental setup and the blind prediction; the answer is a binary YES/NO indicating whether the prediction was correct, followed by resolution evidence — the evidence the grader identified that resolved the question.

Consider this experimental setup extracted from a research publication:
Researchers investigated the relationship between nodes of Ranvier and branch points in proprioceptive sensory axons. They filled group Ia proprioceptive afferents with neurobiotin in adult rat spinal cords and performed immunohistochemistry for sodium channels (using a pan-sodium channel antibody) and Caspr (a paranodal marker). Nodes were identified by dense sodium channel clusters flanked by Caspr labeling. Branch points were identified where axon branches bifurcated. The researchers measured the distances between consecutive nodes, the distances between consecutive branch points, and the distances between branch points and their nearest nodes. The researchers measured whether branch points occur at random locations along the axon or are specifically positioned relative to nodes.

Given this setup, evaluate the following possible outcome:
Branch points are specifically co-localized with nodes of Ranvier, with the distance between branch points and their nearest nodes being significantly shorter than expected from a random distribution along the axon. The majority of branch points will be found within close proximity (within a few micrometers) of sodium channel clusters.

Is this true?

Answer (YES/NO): YES